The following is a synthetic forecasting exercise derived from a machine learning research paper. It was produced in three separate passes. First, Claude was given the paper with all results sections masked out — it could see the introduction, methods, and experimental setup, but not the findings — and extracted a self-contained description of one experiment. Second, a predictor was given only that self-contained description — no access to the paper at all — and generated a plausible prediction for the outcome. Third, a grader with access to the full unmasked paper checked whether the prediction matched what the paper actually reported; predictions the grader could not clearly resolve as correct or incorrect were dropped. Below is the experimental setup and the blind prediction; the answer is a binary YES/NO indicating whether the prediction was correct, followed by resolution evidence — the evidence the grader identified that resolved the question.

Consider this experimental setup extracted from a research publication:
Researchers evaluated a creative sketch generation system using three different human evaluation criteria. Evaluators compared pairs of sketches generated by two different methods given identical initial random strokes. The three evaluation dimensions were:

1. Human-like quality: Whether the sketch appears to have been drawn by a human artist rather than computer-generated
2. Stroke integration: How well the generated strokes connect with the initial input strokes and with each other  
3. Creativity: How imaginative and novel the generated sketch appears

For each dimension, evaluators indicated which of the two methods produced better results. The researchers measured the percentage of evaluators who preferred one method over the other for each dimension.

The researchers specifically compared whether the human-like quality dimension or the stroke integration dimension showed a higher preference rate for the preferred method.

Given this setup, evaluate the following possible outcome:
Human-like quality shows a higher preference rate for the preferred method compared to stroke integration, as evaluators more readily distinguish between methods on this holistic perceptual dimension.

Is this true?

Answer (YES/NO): YES